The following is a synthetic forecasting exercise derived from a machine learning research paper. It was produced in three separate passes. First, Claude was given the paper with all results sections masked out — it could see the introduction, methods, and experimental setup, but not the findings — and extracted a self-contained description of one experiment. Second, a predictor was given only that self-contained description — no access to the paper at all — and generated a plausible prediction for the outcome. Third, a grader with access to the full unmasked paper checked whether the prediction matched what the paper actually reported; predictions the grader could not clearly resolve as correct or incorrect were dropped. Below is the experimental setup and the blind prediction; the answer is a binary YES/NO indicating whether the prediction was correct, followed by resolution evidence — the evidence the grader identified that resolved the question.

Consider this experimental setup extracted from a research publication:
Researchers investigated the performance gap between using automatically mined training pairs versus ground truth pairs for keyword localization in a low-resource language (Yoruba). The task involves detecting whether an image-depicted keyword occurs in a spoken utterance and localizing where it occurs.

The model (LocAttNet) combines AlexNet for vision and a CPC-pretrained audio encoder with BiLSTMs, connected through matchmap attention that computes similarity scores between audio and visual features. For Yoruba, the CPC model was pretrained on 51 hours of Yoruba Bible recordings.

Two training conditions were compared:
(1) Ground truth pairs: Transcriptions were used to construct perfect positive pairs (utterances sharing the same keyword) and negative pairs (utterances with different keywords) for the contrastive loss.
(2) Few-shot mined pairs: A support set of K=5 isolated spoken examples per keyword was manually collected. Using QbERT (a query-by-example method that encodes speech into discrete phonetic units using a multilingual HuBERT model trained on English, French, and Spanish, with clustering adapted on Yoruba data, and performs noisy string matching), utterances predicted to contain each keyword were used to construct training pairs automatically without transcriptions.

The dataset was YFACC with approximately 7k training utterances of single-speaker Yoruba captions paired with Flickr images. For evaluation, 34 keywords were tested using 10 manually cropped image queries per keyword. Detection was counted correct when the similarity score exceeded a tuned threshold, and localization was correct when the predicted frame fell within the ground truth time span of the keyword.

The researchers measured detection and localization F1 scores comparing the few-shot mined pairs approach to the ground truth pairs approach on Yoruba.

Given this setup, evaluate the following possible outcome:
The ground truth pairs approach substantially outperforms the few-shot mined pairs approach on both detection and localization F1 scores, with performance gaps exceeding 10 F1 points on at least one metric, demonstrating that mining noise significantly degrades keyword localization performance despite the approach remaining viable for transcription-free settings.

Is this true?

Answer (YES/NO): YES